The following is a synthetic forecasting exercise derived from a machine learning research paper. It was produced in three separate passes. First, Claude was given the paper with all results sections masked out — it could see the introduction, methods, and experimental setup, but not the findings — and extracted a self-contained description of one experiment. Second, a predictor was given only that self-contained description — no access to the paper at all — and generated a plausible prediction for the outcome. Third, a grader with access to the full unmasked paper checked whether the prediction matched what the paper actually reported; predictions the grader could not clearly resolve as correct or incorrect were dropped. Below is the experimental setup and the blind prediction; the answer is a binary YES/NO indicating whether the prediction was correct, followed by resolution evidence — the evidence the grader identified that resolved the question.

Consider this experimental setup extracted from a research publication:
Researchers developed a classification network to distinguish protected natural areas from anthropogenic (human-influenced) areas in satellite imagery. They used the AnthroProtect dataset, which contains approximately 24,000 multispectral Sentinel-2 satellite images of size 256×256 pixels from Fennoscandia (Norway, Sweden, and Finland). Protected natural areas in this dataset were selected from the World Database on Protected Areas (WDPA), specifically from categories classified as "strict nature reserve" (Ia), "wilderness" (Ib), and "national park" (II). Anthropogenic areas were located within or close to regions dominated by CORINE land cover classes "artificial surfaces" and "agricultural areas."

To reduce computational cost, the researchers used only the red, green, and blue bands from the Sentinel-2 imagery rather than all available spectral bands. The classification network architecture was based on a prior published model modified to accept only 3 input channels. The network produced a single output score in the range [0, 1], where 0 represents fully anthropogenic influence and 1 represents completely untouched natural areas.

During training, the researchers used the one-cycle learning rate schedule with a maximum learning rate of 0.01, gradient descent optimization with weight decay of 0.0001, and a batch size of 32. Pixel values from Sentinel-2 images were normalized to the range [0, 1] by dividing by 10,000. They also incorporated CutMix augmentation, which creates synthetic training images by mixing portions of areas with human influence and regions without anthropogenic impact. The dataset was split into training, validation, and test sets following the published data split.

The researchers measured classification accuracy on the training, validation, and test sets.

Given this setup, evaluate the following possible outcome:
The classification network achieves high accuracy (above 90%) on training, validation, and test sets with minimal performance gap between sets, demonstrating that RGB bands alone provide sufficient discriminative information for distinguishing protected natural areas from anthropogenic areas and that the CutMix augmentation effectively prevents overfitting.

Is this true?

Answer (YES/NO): YES